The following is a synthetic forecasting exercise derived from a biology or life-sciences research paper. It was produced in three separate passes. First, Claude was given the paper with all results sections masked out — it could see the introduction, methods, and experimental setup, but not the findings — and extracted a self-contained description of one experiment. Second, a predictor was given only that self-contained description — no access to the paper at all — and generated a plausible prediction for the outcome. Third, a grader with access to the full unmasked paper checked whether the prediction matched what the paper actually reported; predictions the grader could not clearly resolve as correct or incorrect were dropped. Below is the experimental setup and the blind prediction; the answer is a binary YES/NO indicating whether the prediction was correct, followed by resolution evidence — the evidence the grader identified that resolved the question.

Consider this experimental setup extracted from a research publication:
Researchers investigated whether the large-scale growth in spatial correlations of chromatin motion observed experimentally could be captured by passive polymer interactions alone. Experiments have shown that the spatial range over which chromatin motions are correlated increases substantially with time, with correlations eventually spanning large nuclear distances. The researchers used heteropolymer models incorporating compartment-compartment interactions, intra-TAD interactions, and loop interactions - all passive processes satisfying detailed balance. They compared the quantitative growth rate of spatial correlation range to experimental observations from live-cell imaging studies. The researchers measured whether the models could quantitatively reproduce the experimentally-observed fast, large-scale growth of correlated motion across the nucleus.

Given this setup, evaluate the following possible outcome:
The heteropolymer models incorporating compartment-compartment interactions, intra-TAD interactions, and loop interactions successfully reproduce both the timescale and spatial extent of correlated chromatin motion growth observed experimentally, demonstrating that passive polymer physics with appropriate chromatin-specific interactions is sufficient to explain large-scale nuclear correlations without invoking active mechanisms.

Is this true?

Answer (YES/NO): NO